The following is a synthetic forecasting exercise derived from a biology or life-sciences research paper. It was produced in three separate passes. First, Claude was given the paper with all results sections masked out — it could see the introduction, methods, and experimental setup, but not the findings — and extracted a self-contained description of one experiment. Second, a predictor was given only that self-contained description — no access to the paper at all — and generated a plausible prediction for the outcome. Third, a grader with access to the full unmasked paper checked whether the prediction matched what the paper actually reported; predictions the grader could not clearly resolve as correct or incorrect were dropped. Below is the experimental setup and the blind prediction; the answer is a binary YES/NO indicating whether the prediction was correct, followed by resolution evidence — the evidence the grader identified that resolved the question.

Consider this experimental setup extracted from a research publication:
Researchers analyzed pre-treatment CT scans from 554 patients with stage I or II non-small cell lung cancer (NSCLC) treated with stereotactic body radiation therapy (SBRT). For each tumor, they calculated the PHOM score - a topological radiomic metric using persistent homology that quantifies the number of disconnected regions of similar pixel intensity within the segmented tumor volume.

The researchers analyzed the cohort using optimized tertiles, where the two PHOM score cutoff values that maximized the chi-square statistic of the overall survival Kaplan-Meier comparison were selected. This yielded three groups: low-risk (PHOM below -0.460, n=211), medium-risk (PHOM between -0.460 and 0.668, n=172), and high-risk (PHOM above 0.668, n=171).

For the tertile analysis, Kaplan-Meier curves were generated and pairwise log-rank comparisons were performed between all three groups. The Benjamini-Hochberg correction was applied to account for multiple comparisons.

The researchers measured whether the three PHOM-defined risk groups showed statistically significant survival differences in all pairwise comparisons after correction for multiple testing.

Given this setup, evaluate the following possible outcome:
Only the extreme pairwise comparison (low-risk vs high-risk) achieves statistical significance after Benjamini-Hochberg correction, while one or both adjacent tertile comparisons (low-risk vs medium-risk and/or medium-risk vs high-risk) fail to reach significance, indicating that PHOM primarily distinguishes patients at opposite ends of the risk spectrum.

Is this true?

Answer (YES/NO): NO